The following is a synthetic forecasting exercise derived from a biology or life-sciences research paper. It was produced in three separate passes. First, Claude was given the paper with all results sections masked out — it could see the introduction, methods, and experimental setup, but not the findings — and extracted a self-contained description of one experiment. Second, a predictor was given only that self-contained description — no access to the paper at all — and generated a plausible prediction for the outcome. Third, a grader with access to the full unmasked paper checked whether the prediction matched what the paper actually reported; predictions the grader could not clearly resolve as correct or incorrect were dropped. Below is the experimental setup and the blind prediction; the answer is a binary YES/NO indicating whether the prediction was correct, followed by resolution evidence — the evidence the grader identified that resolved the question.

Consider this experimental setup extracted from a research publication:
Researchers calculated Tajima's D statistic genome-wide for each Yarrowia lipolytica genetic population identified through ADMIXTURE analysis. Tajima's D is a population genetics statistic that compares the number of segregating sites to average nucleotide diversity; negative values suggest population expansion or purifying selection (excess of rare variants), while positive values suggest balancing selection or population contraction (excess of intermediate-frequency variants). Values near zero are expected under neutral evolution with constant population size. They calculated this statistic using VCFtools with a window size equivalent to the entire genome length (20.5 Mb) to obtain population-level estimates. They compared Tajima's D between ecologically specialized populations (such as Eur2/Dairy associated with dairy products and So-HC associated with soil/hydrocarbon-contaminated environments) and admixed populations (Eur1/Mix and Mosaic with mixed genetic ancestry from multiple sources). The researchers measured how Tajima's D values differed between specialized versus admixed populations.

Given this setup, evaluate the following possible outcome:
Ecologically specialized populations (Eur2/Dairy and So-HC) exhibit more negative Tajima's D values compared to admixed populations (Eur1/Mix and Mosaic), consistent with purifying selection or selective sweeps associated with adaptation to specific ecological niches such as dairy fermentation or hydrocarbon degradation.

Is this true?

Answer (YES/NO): NO